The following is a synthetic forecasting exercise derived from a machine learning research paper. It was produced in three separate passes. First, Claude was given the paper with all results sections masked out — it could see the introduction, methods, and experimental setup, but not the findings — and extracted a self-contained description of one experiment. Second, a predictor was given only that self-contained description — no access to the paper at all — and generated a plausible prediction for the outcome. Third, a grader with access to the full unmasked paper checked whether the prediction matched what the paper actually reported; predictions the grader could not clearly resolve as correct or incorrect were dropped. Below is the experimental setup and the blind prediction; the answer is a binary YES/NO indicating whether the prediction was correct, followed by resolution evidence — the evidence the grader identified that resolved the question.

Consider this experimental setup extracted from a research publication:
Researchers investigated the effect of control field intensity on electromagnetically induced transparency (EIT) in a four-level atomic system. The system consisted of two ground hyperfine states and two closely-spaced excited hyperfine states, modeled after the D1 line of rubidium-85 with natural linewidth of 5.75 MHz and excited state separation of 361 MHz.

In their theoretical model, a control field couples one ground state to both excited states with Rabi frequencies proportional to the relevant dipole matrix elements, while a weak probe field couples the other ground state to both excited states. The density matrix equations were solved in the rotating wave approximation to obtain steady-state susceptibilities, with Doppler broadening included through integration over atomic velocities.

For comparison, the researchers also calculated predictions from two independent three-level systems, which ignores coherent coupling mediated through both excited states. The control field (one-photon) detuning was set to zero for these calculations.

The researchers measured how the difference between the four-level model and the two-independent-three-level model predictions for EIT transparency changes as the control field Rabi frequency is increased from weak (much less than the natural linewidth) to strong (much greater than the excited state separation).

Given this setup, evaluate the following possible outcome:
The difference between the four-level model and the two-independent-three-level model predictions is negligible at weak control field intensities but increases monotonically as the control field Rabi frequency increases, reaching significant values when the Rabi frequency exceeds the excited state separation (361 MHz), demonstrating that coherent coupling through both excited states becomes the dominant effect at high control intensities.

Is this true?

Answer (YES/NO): NO